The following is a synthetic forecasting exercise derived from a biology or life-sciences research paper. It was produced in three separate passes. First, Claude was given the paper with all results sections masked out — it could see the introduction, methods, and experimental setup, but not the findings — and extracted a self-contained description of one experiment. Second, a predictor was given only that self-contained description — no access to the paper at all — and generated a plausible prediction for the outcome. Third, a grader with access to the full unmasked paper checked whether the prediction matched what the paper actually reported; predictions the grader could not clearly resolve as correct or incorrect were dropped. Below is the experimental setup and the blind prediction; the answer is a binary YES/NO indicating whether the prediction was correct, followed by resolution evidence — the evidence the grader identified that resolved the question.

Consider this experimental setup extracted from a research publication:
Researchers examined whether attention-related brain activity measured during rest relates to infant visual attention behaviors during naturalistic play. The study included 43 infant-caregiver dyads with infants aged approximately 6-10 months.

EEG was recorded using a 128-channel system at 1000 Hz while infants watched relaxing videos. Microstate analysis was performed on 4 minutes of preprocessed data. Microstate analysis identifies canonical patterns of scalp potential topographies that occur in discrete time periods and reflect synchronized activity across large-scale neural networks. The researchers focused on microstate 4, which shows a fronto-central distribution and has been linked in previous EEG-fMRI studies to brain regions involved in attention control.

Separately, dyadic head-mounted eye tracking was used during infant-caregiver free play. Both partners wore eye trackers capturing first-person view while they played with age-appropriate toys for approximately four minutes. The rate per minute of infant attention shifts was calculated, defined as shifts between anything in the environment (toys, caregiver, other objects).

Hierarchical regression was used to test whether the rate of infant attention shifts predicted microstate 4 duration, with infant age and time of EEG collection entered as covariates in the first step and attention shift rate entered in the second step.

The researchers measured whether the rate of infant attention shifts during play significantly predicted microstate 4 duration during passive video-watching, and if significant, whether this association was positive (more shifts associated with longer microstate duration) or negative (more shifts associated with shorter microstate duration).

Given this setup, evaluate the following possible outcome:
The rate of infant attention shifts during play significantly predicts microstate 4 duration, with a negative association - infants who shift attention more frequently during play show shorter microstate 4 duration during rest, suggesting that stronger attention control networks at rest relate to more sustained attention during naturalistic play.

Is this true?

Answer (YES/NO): YES